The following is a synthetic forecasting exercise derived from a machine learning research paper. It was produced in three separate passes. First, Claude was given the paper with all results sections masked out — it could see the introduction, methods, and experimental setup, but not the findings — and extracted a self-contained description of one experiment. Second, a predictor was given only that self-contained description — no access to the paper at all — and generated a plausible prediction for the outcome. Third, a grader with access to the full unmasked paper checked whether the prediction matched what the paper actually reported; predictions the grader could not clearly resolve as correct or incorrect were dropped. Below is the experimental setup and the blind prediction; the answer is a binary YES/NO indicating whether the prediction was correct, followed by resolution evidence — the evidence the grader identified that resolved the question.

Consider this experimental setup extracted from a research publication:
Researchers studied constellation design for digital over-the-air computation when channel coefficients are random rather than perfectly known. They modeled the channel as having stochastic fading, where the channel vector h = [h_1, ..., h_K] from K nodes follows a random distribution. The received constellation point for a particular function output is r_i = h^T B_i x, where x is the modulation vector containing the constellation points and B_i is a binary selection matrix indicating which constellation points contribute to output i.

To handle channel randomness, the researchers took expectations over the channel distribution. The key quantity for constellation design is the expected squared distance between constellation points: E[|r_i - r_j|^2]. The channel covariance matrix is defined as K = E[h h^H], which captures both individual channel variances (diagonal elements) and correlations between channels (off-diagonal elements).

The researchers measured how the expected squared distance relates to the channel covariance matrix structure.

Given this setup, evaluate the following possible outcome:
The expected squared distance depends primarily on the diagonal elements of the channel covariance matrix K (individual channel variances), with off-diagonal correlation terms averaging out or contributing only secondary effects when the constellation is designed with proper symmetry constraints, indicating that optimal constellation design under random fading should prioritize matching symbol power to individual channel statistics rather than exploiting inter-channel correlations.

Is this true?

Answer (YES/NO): NO